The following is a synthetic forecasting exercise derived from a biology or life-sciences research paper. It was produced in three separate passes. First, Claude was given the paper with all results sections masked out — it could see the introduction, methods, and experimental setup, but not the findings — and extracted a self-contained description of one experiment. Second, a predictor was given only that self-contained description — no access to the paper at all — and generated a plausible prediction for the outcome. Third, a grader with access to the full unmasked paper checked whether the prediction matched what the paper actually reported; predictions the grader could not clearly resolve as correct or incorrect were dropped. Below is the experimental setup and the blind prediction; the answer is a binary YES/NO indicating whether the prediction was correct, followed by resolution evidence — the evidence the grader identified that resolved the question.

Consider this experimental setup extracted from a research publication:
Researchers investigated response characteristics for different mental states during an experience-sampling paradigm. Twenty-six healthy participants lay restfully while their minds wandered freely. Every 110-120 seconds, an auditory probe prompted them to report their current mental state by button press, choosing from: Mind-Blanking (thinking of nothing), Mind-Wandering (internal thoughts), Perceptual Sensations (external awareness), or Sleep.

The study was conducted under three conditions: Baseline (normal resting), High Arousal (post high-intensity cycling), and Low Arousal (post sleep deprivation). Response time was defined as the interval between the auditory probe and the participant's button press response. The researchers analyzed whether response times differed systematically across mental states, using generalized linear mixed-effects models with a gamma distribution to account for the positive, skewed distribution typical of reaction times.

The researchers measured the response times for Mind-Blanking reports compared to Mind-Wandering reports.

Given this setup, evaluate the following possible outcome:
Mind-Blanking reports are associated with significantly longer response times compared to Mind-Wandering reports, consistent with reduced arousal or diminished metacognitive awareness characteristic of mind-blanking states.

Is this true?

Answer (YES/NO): YES